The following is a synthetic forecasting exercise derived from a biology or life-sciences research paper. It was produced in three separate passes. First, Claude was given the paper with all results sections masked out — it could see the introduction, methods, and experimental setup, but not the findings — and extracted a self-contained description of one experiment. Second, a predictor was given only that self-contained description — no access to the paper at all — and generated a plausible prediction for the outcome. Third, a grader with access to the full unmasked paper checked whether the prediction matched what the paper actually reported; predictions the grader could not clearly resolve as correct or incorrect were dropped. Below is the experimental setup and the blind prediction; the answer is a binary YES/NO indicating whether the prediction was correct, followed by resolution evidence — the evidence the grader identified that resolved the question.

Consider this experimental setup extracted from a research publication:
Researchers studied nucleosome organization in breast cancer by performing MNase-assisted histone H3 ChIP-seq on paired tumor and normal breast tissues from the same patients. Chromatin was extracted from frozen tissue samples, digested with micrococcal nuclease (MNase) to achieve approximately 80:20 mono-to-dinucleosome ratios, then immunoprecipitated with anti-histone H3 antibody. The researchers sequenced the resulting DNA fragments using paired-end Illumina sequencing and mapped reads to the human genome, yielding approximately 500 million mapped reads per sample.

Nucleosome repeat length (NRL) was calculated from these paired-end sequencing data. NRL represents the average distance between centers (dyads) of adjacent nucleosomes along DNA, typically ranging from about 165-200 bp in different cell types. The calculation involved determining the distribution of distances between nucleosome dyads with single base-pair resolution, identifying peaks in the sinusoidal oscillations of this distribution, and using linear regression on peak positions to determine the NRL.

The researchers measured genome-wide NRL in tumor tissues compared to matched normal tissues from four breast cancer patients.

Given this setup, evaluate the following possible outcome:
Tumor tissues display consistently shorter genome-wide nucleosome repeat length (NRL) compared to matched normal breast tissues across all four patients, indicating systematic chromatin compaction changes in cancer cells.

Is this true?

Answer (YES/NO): YES